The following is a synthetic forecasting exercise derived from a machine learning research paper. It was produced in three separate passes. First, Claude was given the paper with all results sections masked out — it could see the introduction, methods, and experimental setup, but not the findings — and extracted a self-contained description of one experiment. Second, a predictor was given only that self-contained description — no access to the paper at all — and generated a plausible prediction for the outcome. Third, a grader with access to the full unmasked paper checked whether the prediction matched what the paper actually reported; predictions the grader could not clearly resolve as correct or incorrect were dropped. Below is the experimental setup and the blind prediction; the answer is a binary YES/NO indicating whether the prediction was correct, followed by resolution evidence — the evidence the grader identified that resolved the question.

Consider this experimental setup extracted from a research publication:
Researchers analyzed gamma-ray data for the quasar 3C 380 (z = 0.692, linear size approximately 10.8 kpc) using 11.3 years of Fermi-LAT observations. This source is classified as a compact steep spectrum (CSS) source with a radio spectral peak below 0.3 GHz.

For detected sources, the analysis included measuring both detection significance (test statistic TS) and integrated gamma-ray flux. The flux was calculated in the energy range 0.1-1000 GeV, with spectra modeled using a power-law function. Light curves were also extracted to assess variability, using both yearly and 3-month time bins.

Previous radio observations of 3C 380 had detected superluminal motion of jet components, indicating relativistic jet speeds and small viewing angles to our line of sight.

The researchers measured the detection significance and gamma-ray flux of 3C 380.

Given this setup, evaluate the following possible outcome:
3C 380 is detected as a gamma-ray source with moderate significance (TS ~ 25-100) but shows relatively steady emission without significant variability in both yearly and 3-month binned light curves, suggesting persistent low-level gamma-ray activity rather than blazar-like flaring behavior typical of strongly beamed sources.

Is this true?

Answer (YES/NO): NO